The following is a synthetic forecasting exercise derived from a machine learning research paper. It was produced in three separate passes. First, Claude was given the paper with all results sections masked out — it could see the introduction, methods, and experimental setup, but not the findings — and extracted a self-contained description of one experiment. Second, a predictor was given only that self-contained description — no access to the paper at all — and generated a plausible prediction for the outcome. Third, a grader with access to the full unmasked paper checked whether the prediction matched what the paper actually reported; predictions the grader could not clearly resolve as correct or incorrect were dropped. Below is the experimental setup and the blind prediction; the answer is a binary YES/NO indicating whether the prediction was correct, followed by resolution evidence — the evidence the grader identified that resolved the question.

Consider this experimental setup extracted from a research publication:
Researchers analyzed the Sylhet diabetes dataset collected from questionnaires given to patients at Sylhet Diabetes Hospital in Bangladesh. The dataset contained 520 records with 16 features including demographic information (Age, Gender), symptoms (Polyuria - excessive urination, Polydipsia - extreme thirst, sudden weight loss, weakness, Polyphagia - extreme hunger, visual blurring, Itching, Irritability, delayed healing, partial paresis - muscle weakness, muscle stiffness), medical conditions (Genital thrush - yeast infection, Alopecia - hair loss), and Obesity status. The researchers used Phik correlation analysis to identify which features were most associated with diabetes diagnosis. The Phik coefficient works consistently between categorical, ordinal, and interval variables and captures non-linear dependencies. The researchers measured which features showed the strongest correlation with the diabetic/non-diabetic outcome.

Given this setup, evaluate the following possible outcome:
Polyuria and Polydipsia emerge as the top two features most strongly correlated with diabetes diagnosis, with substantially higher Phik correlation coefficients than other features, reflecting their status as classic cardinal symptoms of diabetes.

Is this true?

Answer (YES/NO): YES